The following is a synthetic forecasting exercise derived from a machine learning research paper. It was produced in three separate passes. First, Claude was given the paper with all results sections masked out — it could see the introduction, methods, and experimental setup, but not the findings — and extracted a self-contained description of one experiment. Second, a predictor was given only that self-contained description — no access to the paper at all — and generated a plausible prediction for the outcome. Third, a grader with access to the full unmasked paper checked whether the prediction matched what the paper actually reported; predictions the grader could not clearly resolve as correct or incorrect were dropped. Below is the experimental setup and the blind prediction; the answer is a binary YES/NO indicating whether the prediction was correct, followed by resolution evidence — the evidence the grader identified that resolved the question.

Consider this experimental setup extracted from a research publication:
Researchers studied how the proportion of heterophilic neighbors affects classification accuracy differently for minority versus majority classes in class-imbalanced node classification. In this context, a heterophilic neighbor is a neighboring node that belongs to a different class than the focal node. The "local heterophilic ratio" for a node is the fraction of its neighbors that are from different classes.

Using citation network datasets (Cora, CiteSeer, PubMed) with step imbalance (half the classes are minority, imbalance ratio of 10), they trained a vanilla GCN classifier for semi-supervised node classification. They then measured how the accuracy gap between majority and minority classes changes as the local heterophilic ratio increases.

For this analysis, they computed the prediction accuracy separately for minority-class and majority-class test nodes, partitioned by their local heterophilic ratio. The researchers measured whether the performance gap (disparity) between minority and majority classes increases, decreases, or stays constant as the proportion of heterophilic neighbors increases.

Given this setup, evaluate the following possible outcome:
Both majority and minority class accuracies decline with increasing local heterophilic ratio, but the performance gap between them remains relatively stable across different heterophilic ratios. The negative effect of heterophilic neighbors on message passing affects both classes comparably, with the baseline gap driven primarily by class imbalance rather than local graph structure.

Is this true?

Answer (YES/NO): NO